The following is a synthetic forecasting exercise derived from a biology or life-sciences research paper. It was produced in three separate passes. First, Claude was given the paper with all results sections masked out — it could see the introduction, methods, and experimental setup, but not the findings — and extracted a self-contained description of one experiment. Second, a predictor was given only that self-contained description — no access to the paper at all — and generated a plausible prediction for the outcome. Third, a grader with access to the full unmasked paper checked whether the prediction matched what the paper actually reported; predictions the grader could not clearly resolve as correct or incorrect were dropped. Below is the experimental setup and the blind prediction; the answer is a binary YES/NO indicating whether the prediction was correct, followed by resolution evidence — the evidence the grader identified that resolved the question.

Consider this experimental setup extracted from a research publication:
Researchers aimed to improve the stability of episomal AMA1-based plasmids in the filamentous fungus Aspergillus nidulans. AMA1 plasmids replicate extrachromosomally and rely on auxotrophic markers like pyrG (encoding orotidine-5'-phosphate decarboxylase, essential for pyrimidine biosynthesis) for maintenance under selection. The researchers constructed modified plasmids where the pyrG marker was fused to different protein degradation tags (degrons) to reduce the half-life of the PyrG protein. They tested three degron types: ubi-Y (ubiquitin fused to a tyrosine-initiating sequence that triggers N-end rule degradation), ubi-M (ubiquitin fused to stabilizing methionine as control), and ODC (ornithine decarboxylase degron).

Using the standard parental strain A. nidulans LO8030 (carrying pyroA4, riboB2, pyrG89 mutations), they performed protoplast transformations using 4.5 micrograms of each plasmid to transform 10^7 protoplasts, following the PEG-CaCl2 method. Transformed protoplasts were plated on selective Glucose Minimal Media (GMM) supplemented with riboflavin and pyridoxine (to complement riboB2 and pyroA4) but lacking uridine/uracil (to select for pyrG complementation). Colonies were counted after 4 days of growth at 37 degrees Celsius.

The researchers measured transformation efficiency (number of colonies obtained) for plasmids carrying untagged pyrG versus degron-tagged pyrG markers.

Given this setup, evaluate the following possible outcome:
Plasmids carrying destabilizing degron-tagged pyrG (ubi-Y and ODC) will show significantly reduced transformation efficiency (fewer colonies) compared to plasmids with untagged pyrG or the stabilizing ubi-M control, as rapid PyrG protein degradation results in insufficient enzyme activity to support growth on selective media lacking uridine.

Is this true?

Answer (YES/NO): NO